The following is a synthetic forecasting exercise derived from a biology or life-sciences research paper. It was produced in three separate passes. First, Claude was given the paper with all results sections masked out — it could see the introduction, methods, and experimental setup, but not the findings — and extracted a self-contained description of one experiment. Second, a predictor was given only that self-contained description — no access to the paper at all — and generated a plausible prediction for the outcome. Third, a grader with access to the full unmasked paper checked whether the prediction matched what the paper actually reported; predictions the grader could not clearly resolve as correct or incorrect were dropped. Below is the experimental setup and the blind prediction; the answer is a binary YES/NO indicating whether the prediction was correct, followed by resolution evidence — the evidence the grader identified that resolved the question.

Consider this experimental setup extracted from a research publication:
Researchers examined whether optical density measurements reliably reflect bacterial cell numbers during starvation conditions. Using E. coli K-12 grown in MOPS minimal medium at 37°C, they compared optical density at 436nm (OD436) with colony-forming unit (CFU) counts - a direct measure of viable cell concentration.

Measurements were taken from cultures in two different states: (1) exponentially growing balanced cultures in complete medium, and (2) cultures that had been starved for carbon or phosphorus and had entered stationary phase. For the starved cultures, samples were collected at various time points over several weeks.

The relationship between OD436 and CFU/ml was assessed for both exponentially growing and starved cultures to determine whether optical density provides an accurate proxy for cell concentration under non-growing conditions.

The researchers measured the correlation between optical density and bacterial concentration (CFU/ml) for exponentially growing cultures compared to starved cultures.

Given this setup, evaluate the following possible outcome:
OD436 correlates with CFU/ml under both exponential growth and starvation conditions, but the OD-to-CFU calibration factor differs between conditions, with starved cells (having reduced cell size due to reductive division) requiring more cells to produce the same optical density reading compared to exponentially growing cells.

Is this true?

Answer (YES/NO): NO